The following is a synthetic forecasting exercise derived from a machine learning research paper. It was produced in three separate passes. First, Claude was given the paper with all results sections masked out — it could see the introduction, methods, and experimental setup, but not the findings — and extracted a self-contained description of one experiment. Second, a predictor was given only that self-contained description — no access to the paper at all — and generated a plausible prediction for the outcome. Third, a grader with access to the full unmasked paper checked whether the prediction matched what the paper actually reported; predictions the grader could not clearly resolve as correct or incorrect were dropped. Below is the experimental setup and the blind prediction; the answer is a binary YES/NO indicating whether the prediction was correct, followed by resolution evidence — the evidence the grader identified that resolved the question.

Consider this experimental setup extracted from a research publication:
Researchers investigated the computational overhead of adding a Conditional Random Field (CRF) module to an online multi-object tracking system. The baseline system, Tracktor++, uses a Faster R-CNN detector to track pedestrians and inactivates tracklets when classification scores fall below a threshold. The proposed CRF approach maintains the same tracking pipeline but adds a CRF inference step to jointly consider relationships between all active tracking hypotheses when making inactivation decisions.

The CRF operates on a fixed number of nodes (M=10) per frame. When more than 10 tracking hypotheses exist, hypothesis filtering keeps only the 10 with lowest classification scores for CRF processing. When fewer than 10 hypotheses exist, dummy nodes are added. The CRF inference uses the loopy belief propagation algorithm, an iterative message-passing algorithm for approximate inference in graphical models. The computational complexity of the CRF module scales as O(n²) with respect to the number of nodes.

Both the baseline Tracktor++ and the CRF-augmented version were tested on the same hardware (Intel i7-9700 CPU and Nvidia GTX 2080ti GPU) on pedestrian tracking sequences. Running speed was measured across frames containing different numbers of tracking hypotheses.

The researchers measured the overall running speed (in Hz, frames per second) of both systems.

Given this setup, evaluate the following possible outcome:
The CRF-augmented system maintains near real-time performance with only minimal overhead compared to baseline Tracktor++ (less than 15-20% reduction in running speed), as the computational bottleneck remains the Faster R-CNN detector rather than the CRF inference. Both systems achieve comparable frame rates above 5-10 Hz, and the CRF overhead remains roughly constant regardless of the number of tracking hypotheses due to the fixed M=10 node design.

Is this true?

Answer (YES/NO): NO